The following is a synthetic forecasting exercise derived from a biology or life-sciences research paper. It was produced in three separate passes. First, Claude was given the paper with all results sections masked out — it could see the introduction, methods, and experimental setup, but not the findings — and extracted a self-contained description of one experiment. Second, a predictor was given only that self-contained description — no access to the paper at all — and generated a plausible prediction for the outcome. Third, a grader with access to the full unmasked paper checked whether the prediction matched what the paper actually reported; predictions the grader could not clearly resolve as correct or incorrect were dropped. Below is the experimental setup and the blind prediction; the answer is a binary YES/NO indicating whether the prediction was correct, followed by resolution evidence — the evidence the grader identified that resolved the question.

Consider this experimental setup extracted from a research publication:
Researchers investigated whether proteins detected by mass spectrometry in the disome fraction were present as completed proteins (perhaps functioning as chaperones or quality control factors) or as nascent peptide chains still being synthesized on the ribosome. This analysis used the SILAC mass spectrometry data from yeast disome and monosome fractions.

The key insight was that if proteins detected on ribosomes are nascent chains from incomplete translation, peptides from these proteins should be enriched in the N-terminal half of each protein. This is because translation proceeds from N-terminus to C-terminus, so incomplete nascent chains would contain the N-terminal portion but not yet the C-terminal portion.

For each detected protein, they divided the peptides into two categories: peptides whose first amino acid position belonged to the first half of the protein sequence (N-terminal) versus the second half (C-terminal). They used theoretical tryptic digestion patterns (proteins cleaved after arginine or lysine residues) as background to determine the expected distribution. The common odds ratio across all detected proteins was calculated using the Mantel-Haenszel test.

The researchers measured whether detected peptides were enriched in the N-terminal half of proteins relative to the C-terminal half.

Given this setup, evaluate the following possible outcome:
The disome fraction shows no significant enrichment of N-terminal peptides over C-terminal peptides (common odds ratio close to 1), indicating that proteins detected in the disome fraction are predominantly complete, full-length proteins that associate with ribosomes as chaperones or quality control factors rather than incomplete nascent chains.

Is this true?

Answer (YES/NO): NO